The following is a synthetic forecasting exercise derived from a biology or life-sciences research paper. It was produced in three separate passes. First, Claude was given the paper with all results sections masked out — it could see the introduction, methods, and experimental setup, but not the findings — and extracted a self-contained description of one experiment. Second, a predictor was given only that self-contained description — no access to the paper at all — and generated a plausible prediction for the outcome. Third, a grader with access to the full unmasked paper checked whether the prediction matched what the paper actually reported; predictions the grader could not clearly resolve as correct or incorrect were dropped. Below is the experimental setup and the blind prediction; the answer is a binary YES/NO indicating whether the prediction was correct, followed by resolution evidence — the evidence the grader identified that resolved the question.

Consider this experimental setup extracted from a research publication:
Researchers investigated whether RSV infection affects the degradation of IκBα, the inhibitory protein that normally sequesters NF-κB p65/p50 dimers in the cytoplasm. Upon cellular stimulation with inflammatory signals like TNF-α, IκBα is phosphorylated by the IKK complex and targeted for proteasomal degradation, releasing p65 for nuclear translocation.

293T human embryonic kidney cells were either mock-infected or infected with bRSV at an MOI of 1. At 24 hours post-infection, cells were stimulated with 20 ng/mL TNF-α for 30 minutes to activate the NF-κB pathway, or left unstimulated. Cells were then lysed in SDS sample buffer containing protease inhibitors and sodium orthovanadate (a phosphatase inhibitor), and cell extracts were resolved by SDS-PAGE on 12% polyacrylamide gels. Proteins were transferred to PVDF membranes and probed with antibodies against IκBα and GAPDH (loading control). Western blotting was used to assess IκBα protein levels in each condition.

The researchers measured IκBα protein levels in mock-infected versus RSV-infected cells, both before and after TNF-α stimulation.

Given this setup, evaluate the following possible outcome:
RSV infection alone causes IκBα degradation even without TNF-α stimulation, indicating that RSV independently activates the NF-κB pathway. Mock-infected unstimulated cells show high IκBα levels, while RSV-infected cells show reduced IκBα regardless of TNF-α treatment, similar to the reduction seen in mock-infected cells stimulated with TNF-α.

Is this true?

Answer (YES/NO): NO